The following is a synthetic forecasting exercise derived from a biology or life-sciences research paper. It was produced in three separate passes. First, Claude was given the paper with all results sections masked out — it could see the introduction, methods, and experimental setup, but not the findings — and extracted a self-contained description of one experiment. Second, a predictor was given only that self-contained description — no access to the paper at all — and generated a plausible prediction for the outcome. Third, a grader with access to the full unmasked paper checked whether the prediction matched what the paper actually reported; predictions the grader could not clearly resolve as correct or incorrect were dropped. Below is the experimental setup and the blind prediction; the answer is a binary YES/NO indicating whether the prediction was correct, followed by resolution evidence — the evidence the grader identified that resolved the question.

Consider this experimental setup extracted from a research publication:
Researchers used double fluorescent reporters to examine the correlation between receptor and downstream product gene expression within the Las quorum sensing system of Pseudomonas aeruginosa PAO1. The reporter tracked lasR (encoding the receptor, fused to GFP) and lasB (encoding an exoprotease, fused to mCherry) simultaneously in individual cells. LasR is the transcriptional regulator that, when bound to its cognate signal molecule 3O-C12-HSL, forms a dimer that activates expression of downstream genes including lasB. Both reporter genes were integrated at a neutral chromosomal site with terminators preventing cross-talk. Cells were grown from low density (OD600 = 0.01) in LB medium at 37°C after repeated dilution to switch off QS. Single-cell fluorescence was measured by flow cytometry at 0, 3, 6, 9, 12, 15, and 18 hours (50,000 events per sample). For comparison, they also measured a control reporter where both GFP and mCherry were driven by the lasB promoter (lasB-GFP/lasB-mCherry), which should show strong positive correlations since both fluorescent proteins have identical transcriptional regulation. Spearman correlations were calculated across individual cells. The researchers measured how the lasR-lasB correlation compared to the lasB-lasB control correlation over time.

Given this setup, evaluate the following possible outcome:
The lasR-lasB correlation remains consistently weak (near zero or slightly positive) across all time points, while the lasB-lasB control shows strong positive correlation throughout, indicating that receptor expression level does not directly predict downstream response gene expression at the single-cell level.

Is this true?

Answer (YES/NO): NO